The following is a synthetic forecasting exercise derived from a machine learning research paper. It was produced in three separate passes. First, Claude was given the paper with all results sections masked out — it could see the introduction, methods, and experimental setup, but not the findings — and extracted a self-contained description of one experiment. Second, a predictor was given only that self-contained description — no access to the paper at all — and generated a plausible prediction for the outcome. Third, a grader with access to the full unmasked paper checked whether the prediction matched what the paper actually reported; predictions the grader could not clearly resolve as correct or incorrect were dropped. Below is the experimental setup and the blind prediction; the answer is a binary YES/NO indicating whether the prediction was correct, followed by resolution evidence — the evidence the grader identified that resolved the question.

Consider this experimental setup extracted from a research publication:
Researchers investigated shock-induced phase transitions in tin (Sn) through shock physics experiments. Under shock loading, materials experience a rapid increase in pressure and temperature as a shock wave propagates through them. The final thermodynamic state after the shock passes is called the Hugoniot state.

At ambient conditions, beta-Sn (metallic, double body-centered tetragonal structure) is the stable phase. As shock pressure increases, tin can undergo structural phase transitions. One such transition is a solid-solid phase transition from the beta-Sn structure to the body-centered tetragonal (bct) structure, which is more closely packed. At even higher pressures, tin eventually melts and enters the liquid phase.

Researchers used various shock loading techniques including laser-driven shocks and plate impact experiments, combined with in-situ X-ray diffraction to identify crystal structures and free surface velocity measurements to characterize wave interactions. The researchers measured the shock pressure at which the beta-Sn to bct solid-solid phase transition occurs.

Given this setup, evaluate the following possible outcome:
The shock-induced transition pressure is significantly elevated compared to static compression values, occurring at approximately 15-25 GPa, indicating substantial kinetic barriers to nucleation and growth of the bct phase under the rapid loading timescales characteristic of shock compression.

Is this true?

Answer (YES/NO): NO